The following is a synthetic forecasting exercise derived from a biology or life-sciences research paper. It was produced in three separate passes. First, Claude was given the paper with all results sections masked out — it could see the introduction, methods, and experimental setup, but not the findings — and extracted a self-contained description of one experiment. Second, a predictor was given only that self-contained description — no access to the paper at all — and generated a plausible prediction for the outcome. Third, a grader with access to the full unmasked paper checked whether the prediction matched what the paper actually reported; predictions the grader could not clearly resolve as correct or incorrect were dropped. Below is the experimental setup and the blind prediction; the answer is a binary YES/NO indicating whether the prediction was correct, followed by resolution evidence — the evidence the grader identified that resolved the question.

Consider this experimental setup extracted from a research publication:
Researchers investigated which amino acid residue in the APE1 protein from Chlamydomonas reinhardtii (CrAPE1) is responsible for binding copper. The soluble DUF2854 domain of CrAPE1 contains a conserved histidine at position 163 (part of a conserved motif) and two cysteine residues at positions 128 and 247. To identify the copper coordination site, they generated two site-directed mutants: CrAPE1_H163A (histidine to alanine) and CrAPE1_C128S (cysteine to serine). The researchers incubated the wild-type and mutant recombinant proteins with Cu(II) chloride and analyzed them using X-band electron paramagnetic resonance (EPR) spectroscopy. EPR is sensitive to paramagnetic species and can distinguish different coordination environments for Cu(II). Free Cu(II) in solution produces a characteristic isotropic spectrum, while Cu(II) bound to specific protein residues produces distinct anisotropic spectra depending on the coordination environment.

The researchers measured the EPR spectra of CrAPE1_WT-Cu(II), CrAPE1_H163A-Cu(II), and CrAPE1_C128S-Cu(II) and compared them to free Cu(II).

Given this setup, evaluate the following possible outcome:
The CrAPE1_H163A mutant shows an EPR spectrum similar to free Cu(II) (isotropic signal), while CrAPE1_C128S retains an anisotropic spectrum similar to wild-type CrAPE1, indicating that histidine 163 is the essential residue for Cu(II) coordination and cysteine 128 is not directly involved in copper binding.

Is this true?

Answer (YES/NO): NO